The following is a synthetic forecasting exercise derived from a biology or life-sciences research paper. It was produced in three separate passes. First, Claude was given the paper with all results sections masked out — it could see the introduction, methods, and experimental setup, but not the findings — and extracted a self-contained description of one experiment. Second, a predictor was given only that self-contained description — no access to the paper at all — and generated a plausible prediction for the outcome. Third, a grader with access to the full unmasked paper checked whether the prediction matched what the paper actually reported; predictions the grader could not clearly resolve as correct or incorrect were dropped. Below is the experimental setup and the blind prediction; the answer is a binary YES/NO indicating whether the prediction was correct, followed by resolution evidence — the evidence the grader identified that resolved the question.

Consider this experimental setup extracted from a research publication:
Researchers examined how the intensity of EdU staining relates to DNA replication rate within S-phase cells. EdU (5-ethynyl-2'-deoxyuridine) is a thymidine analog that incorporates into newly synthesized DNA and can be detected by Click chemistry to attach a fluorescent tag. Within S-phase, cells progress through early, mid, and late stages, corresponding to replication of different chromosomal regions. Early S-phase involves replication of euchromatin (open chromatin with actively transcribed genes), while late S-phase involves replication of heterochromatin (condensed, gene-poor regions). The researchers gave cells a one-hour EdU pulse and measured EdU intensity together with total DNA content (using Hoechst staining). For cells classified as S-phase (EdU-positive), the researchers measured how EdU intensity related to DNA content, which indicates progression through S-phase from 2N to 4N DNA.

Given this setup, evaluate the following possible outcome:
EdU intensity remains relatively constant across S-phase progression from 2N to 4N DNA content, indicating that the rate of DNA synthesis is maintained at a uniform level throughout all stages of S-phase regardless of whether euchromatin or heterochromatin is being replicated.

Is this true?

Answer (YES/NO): NO